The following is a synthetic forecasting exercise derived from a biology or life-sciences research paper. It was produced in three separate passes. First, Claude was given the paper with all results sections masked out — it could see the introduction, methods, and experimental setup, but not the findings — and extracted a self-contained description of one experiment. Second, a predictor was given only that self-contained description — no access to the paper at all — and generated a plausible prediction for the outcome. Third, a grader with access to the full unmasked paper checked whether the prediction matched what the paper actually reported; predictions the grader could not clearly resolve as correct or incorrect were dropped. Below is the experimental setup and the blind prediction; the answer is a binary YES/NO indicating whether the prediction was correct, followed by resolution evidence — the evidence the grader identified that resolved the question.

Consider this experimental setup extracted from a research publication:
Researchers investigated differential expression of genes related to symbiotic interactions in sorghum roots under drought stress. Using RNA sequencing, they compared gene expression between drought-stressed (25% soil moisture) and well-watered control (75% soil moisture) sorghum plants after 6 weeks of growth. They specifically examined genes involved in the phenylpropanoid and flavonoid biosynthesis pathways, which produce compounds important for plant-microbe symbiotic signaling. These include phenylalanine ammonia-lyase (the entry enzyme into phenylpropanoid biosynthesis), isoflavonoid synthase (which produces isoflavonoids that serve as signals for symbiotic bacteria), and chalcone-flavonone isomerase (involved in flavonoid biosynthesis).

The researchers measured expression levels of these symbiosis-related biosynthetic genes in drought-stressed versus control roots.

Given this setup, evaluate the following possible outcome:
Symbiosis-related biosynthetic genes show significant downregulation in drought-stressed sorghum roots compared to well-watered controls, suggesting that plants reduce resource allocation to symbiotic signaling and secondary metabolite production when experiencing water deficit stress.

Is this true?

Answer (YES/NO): YES